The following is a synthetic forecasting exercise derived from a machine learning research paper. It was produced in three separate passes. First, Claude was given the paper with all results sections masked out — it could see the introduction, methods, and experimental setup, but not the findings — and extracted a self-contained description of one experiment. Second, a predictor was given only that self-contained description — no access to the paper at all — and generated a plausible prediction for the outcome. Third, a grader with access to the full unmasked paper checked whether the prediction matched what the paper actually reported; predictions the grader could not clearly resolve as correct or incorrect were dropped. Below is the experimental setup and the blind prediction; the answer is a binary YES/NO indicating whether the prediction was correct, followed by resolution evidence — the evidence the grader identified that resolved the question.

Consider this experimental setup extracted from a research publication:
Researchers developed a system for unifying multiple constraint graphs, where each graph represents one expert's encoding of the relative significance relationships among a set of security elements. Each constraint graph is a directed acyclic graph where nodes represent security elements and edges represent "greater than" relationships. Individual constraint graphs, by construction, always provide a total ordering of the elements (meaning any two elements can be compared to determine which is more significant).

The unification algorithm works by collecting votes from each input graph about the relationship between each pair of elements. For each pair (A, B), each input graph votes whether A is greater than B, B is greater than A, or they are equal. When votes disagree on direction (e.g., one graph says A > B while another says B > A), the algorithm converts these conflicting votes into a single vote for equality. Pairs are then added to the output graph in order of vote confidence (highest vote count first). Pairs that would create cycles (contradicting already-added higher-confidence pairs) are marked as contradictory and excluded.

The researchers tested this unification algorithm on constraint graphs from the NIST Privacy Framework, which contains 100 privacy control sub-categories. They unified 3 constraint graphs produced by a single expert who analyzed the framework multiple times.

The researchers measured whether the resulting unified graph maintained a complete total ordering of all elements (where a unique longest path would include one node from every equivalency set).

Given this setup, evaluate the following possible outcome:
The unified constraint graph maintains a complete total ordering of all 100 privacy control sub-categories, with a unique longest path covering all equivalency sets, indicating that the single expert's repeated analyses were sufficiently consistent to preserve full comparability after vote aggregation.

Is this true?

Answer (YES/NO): NO